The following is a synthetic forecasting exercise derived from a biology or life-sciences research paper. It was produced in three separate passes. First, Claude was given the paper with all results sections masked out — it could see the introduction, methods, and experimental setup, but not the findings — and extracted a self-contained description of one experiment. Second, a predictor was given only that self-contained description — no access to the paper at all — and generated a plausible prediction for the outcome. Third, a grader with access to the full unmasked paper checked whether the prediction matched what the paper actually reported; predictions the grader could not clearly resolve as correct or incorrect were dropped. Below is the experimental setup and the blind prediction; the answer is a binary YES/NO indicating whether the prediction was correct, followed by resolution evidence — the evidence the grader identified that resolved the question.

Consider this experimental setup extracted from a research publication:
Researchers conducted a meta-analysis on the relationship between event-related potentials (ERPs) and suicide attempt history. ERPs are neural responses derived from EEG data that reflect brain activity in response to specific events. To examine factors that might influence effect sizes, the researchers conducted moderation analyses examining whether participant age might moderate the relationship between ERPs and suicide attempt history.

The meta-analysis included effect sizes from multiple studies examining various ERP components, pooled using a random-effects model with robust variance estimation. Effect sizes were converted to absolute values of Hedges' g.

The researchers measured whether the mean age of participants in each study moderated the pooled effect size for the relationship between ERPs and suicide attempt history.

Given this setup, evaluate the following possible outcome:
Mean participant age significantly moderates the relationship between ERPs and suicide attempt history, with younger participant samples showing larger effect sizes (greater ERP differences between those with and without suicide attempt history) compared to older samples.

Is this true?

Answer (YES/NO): YES